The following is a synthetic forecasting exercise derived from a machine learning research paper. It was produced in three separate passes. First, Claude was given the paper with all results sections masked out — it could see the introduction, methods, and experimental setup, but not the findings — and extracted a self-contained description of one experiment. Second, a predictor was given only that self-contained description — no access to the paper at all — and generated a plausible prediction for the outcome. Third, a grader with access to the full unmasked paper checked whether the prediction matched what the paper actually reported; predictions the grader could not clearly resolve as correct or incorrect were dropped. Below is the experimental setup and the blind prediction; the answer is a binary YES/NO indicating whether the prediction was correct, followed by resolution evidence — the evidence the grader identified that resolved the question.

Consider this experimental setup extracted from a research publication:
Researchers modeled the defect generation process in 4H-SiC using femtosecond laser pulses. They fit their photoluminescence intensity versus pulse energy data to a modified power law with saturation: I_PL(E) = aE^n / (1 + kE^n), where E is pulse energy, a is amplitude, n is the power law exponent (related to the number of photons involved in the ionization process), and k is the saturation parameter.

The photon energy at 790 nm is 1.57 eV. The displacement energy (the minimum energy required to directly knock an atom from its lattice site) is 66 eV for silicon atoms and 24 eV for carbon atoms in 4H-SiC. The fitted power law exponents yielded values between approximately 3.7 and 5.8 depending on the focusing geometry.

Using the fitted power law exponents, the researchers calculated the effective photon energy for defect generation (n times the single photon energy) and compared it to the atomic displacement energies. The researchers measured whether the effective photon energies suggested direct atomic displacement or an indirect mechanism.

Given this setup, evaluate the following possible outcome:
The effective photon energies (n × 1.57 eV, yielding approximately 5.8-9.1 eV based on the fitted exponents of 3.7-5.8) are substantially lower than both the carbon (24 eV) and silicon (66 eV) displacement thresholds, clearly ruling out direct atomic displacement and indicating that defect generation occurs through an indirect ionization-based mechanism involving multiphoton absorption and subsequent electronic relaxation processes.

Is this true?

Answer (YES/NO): YES